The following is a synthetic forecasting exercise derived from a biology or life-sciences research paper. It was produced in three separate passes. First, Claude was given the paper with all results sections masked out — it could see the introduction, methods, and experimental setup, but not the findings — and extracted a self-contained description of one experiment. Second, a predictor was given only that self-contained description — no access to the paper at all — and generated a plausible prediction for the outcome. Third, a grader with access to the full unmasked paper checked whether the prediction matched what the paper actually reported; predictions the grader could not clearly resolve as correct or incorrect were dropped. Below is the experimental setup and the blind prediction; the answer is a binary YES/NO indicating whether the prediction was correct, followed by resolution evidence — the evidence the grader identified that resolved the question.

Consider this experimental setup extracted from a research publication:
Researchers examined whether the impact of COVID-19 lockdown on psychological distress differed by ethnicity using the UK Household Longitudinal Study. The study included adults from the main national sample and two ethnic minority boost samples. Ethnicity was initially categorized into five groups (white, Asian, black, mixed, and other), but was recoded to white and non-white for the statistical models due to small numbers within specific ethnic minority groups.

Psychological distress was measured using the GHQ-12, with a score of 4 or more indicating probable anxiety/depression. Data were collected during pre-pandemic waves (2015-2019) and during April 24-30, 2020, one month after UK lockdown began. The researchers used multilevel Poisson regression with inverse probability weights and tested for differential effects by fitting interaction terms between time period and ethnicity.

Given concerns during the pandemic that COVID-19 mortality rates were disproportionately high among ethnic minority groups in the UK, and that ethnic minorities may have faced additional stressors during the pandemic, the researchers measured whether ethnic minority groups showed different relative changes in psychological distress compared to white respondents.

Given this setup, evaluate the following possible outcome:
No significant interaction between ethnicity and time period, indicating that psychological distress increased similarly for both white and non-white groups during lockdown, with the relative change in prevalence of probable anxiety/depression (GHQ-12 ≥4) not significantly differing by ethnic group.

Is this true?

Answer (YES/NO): YES